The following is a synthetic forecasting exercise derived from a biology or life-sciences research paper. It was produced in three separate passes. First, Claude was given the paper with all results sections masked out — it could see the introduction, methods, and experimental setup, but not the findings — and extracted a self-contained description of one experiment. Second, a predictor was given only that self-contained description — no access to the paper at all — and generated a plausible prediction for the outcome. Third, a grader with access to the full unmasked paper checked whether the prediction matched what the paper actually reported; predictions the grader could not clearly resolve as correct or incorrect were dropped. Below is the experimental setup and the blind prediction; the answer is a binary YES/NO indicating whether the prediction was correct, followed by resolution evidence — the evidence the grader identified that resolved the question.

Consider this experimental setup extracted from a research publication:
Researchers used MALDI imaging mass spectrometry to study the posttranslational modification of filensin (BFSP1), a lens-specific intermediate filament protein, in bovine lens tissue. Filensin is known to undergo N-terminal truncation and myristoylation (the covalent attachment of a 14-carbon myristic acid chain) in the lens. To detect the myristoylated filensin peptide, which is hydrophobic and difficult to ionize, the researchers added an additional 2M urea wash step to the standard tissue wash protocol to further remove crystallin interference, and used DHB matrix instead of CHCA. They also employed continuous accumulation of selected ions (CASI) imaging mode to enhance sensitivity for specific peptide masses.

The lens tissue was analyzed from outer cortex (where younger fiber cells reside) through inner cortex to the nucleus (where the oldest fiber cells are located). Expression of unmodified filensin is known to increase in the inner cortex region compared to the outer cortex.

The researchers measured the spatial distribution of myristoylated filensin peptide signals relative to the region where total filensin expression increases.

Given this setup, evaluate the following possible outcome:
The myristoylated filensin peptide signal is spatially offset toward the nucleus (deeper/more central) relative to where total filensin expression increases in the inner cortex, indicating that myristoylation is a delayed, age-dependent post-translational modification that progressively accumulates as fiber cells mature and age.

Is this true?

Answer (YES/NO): NO